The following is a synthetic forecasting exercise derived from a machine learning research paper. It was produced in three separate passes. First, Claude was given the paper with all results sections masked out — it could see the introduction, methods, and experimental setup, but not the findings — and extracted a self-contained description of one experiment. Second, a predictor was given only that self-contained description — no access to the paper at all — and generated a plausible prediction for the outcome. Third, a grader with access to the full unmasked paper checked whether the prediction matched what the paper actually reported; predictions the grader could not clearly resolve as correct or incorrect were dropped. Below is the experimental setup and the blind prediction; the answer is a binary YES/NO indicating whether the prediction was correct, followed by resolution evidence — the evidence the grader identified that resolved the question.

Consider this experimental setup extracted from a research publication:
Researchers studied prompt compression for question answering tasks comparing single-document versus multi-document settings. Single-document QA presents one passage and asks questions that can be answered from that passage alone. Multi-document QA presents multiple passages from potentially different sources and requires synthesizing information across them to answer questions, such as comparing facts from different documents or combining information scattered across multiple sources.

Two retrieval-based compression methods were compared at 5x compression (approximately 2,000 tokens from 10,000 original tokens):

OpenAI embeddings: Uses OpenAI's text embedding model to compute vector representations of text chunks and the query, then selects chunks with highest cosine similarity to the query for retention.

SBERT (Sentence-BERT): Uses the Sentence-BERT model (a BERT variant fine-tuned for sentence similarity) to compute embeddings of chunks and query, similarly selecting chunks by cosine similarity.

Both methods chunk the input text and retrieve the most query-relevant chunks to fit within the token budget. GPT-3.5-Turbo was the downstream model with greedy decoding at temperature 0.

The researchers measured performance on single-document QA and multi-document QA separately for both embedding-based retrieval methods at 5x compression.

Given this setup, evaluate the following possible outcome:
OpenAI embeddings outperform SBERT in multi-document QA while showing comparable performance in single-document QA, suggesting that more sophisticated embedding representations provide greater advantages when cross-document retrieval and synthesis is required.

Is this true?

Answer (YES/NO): NO